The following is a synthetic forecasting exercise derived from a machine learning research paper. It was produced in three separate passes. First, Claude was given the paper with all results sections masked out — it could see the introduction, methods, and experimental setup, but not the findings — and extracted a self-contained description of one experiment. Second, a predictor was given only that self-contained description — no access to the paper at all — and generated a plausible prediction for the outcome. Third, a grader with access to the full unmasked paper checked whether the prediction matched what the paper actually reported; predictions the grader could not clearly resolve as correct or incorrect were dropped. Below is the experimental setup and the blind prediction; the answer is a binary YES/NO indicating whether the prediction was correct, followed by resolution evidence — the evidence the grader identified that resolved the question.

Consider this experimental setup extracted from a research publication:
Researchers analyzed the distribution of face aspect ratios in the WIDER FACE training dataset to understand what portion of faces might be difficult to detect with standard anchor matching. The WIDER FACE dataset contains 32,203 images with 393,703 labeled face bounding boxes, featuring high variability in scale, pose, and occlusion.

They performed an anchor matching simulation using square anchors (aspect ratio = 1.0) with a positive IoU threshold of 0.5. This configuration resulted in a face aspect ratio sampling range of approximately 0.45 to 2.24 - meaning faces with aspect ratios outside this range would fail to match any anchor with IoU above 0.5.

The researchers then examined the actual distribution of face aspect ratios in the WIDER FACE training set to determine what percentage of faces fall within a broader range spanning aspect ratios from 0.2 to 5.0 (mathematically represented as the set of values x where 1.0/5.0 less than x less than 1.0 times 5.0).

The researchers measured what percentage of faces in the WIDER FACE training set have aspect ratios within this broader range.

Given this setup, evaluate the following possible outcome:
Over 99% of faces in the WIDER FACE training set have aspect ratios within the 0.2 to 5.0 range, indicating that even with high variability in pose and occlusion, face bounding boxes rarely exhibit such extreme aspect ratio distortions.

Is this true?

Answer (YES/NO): YES